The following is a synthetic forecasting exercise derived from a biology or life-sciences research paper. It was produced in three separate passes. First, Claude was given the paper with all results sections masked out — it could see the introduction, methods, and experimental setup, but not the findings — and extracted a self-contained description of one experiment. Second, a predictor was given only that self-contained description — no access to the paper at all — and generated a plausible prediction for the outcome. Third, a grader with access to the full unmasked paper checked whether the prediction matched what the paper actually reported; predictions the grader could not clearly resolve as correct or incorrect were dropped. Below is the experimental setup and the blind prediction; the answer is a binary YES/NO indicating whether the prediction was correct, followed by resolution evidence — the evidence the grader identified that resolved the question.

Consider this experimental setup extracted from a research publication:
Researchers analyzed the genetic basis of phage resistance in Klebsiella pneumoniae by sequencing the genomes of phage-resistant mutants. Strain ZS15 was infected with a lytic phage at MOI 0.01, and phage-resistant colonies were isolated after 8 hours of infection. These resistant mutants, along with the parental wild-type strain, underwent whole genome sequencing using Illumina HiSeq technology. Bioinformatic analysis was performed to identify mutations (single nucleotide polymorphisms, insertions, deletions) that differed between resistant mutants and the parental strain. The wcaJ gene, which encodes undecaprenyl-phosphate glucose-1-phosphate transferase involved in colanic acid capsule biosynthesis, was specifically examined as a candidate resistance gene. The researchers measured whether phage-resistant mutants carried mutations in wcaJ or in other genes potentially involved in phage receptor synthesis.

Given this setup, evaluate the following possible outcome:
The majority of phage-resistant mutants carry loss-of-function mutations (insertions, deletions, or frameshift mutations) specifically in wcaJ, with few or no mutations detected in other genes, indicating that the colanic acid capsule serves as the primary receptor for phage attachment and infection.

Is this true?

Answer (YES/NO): NO